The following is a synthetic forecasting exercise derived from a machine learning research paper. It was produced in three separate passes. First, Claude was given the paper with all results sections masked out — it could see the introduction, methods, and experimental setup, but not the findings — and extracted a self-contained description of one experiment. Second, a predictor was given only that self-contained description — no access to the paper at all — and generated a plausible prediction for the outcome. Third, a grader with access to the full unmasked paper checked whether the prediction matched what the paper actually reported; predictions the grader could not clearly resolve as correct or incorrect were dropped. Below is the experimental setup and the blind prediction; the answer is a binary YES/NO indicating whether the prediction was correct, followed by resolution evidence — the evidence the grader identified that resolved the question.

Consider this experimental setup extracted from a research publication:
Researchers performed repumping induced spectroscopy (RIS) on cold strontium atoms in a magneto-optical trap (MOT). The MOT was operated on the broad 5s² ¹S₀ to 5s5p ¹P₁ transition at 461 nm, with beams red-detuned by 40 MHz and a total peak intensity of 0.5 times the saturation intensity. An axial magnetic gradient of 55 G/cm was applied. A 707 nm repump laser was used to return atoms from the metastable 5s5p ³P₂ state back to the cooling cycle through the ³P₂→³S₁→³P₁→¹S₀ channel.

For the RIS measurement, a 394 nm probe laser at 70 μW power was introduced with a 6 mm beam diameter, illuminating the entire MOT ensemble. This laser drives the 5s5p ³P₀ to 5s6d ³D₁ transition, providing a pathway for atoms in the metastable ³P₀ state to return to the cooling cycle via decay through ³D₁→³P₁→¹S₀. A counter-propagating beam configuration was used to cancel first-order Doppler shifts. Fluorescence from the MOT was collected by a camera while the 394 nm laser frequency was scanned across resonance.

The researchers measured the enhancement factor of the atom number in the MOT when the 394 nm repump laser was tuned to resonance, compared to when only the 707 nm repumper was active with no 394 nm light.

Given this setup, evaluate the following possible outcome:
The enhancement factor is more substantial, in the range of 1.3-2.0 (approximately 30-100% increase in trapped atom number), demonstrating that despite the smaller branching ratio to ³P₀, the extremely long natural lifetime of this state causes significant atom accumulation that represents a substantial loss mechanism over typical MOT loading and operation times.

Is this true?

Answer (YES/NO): NO